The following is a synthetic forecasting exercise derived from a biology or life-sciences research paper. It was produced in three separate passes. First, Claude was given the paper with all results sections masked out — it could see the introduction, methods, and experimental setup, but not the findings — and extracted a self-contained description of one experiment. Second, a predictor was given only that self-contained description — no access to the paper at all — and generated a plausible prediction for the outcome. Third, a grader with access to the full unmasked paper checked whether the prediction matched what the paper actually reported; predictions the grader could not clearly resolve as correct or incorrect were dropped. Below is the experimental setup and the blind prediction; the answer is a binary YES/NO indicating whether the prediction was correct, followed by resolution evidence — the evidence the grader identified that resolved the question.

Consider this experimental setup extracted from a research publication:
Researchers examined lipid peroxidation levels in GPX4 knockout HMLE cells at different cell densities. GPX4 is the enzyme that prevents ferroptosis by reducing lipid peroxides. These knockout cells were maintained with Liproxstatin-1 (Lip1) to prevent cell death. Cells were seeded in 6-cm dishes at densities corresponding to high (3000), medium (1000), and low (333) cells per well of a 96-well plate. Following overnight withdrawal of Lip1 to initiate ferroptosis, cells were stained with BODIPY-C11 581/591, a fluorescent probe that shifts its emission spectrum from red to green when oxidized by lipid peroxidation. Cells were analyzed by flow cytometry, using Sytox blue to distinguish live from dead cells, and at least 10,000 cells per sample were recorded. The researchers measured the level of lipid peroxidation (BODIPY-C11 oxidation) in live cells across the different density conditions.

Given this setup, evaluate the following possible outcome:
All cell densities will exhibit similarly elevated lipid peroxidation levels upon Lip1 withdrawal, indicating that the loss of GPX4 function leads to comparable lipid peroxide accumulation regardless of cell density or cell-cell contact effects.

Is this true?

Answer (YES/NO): YES